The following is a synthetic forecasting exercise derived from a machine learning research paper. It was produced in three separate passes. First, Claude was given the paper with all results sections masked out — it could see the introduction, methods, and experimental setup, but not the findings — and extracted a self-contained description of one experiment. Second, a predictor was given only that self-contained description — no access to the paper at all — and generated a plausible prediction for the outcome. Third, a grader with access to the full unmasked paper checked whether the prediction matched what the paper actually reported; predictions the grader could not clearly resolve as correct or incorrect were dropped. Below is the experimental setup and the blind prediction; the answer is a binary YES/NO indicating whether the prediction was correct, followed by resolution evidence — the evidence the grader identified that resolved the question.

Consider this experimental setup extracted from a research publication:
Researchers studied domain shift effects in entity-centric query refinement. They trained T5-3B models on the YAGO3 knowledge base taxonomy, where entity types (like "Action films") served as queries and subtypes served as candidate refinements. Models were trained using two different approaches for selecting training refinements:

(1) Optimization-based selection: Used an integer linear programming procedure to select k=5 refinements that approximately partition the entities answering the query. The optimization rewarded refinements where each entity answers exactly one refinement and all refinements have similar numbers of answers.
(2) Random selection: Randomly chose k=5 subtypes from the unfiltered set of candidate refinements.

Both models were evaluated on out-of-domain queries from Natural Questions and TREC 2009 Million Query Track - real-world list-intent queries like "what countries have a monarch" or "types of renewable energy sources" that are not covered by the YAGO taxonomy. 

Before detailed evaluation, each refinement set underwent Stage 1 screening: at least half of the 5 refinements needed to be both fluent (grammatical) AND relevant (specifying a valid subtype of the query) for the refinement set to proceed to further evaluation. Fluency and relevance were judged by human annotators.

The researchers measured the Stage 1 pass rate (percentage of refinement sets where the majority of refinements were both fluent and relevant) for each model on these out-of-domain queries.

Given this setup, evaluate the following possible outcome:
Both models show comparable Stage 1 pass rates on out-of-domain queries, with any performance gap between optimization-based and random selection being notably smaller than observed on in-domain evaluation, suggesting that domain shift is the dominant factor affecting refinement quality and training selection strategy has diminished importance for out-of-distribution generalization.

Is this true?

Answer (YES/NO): NO